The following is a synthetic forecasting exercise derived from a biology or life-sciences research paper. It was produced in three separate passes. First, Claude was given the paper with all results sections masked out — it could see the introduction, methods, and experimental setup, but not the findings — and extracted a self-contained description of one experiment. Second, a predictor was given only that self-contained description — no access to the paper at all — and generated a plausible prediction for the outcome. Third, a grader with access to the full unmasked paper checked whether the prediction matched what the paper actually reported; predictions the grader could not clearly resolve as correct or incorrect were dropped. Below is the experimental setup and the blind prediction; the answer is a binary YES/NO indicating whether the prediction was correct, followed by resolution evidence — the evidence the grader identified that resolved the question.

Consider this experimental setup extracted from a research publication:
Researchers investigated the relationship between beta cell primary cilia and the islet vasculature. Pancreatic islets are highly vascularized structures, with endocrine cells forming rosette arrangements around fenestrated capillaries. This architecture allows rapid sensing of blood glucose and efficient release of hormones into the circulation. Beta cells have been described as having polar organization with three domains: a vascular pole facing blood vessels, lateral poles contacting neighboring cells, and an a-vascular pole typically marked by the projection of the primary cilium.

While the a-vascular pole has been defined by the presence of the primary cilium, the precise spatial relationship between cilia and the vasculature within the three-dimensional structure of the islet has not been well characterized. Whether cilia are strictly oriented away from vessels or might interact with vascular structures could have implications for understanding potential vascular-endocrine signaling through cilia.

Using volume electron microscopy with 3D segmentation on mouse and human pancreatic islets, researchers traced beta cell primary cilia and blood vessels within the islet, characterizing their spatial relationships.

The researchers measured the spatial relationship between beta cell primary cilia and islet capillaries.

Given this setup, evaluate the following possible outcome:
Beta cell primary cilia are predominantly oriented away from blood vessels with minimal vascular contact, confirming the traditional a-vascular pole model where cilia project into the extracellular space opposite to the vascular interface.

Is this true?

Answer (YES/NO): NO